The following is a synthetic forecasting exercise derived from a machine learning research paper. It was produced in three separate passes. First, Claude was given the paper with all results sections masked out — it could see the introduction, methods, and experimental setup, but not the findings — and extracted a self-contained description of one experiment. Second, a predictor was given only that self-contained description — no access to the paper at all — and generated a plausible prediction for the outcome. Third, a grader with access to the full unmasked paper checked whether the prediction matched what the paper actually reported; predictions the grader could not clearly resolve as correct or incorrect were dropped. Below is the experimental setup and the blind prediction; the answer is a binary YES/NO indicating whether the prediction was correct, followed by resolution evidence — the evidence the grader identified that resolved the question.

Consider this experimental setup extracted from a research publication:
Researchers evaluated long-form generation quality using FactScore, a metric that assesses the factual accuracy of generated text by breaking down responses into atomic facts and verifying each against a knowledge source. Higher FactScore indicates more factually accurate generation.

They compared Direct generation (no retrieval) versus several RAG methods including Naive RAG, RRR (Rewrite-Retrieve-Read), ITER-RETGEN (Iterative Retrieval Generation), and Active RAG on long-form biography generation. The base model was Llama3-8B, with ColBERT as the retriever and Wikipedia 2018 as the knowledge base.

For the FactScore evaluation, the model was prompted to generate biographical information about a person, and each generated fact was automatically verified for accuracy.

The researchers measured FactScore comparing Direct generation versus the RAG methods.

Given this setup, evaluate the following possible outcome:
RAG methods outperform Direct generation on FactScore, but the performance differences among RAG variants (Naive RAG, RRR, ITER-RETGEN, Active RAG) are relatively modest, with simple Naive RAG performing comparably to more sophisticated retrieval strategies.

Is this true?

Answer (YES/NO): YES